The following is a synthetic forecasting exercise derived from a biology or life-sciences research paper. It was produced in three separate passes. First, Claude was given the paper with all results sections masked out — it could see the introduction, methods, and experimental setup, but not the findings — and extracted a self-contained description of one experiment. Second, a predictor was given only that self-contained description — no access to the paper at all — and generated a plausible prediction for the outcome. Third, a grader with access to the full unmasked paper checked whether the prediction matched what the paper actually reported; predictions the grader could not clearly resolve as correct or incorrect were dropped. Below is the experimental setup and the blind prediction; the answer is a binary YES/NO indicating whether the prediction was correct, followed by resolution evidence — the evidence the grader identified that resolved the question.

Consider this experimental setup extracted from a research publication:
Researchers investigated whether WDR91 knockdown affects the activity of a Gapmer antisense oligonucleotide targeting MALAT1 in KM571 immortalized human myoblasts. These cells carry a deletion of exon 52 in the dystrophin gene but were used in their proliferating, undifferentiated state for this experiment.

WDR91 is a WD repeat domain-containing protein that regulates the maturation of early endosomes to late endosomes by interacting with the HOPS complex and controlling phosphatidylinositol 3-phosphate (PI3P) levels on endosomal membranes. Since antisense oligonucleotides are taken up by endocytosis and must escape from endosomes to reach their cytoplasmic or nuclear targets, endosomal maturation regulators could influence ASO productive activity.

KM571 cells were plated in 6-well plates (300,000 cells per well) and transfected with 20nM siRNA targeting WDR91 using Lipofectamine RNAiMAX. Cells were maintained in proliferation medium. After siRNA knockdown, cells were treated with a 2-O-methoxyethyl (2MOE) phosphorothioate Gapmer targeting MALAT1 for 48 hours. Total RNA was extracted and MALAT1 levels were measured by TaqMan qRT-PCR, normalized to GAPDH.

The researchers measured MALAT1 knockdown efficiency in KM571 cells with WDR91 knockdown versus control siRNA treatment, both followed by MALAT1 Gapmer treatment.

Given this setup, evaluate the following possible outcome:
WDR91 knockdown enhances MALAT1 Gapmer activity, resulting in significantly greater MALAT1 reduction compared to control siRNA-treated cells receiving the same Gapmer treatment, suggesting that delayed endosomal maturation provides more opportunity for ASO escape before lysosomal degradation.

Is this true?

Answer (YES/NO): NO